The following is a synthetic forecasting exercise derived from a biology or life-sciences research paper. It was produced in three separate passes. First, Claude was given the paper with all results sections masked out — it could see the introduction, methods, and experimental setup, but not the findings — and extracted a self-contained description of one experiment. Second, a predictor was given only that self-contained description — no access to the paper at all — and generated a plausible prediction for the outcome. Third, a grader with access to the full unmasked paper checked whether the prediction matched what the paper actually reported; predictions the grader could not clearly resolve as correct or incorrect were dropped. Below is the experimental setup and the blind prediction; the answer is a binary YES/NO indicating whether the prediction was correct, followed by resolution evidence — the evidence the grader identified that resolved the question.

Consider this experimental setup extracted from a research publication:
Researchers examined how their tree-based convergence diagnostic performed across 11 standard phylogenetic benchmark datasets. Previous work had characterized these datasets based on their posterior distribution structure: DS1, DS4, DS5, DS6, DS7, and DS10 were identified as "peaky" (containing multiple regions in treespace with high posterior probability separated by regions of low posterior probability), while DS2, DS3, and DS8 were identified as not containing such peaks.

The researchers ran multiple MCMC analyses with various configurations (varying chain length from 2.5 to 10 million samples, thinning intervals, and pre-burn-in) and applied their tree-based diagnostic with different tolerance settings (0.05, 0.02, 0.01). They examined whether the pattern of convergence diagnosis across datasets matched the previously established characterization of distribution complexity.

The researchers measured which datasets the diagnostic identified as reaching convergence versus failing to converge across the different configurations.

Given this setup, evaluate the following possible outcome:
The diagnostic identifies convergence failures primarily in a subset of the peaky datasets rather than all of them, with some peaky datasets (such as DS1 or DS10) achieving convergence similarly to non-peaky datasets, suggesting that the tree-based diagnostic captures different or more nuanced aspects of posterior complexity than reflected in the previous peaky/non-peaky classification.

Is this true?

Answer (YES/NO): NO